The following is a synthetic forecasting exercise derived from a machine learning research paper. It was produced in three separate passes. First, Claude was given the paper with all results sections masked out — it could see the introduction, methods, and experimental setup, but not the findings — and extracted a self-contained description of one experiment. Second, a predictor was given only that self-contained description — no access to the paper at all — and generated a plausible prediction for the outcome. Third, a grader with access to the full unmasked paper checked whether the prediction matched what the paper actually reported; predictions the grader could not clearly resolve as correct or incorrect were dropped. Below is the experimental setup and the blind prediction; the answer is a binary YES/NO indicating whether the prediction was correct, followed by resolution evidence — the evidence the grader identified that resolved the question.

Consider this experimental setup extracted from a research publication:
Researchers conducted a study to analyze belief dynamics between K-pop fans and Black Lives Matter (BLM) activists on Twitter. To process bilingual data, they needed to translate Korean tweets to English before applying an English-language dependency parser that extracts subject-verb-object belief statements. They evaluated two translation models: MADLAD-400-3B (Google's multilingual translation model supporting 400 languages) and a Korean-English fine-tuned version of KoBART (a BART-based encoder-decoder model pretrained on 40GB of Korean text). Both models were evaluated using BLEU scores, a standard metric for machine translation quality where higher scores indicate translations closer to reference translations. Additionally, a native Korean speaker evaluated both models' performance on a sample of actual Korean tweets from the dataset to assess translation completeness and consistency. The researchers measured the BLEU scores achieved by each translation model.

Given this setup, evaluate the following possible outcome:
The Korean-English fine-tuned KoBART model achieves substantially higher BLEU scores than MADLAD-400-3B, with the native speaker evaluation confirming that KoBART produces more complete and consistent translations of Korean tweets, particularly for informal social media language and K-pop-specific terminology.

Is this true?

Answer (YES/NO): NO